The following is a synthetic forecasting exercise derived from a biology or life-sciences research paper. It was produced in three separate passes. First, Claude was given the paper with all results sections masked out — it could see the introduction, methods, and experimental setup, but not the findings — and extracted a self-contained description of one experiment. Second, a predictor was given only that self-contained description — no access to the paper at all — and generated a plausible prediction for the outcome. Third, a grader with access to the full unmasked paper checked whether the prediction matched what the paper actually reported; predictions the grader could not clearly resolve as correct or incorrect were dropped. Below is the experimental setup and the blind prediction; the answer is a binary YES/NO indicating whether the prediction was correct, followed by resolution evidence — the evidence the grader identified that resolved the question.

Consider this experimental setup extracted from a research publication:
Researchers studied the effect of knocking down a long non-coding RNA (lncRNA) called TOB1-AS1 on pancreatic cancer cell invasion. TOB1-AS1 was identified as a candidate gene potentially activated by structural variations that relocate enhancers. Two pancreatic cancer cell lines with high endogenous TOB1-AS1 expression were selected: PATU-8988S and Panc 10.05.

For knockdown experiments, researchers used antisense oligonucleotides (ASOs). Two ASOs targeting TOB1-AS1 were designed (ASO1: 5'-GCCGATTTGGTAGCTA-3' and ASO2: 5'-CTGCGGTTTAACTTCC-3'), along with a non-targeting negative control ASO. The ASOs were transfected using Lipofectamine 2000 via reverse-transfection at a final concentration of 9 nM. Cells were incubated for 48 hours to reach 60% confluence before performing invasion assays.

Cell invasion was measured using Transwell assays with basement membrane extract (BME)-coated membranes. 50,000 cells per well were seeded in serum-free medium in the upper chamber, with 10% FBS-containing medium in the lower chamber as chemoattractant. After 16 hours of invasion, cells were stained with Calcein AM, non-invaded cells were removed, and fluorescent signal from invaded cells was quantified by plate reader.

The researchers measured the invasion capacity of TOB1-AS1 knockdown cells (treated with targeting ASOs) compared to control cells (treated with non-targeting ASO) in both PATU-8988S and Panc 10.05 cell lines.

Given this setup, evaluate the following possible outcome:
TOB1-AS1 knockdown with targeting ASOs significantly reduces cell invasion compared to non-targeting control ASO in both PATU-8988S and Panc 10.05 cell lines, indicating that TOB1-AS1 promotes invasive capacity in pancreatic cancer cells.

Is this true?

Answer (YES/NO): YES